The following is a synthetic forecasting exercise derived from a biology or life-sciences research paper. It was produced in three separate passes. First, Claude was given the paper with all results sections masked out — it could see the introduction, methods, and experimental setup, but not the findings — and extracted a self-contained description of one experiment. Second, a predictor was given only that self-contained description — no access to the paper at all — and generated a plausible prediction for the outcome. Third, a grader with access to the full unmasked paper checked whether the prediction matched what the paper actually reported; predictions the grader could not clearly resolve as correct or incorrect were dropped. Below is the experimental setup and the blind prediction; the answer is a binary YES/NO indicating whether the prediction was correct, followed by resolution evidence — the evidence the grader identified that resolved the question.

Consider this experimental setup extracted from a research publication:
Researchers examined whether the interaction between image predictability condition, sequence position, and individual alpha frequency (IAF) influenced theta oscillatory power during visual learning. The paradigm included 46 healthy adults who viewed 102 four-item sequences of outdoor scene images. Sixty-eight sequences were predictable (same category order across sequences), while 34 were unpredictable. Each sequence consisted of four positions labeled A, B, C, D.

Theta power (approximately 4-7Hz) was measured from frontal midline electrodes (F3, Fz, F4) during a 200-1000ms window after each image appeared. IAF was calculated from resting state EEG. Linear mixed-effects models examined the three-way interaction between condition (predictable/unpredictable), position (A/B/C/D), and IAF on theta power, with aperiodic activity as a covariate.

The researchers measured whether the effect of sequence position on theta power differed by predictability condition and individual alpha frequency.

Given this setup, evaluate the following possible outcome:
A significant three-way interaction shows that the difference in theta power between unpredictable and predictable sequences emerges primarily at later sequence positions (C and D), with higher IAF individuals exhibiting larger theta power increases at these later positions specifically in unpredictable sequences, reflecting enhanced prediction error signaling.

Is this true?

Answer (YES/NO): NO